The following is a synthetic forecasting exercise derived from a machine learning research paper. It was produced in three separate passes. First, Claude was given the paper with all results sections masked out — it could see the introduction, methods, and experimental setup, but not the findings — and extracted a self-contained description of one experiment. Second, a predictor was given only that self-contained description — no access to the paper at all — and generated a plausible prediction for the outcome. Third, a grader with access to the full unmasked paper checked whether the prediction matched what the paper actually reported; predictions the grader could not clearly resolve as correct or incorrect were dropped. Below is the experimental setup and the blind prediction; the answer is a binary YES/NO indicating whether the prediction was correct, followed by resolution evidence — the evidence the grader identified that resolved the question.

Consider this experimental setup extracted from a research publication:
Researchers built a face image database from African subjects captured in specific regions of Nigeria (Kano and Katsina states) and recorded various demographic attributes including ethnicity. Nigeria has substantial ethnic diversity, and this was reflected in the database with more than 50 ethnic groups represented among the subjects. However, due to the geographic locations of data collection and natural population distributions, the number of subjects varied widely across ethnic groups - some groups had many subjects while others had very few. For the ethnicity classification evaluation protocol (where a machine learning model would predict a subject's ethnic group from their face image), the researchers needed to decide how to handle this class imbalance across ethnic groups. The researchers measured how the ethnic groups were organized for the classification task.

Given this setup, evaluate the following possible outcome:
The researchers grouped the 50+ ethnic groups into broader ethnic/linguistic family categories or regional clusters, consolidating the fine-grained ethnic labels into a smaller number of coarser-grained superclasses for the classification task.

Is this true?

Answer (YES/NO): NO